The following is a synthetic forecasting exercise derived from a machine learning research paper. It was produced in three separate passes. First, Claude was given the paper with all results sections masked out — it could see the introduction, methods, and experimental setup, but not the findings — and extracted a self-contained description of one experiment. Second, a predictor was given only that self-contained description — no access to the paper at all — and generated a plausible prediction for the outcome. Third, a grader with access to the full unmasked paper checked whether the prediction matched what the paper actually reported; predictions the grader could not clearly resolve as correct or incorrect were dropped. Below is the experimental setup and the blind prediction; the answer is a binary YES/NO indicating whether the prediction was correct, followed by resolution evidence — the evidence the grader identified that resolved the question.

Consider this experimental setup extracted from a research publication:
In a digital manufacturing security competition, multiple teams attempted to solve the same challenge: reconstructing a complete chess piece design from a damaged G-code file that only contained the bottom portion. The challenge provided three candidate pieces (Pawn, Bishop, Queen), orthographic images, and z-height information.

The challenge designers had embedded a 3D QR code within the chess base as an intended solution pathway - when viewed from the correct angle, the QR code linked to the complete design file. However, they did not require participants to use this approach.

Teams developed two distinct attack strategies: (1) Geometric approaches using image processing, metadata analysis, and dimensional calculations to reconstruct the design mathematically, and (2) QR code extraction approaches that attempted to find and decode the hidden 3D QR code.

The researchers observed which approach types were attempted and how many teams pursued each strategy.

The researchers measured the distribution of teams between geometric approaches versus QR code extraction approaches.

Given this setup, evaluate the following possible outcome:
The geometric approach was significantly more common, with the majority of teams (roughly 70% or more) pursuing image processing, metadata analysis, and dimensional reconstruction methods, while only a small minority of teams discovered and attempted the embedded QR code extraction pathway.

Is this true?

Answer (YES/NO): NO